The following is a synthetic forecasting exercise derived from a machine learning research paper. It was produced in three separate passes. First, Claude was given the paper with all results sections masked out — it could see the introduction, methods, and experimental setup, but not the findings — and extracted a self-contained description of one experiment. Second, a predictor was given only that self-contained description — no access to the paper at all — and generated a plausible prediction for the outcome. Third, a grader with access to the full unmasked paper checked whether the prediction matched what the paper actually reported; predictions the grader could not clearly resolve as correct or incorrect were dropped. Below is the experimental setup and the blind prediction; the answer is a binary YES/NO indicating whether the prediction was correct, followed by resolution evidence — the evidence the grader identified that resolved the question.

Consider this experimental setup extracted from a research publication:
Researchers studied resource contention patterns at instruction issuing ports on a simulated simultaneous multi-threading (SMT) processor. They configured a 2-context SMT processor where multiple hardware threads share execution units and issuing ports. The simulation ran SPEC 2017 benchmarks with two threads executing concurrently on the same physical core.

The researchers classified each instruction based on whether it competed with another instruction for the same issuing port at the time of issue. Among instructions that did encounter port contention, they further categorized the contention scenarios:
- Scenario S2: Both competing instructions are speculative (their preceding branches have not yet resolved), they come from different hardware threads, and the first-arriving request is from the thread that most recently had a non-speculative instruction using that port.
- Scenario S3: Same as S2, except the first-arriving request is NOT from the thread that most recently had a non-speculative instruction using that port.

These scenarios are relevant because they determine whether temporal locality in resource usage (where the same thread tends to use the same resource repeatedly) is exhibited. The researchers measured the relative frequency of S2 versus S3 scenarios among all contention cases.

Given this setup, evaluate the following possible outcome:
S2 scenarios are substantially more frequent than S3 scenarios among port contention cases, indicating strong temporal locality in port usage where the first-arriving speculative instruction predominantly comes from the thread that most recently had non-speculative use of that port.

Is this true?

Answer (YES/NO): YES